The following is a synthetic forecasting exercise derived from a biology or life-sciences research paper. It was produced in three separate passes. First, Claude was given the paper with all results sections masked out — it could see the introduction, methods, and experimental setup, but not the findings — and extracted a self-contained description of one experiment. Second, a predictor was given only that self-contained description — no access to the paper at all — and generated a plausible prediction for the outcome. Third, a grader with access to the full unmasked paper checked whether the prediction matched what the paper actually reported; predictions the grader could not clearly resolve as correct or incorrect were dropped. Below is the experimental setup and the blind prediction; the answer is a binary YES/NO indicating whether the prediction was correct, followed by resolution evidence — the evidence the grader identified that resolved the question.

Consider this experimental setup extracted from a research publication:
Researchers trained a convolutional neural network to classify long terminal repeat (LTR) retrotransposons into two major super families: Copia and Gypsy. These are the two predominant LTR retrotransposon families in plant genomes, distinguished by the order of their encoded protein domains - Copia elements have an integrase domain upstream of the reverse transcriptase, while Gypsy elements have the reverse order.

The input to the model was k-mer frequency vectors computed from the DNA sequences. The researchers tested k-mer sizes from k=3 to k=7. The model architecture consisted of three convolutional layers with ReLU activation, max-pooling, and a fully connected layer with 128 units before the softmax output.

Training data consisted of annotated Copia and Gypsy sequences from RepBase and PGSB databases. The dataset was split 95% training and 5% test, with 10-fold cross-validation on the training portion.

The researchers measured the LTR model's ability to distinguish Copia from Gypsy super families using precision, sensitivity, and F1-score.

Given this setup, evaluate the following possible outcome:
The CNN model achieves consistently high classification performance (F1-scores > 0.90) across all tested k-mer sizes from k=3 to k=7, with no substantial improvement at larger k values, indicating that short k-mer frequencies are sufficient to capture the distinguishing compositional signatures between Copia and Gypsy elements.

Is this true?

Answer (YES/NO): NO